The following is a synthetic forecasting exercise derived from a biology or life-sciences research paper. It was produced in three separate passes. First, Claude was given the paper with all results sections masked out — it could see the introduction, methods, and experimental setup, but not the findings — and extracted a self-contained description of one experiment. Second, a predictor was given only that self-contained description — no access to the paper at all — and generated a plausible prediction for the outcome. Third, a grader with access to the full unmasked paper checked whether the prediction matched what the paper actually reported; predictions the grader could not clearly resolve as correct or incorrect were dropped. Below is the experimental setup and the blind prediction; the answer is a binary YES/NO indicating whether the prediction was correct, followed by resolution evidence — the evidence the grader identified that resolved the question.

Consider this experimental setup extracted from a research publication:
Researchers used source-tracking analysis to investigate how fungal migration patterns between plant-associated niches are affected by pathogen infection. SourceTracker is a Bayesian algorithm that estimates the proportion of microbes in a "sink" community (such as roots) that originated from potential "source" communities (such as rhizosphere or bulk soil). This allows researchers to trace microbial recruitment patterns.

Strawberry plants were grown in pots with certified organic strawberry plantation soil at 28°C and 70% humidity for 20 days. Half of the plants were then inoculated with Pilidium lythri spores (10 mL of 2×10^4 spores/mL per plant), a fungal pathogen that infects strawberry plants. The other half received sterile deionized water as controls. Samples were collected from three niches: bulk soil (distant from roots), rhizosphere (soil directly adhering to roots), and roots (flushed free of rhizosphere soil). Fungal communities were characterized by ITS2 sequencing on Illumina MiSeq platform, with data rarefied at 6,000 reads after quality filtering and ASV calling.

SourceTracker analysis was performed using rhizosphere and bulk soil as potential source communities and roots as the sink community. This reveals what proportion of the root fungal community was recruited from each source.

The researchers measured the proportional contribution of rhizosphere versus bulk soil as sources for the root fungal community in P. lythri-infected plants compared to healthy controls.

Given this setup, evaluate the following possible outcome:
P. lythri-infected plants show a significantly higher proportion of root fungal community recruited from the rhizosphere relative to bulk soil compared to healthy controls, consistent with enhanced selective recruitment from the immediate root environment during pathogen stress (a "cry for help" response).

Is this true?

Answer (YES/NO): NO